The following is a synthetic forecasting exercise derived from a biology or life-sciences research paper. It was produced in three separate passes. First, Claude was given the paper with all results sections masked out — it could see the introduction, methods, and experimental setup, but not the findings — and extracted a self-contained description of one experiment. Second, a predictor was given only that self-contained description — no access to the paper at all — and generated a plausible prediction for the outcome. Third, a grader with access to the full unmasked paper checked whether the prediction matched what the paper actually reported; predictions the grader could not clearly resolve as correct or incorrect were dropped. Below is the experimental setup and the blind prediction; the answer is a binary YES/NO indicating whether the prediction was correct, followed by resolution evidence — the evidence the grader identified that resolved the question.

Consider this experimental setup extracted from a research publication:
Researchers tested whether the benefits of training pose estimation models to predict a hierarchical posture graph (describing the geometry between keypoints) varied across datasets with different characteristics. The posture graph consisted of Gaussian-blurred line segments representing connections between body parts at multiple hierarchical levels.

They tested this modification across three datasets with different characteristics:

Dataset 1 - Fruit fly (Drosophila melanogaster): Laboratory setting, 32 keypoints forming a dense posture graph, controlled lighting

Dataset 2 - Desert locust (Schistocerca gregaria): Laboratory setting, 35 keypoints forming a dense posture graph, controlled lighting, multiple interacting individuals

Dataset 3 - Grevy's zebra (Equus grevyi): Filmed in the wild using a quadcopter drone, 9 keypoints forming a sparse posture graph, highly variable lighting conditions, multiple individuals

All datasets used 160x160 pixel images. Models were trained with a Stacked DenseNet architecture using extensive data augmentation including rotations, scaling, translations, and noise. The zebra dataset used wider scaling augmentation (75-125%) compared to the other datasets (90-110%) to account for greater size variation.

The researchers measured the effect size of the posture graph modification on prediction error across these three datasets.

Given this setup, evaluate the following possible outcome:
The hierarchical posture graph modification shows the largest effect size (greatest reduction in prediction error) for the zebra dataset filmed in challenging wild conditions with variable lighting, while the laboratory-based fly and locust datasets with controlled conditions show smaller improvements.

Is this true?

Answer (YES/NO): YES